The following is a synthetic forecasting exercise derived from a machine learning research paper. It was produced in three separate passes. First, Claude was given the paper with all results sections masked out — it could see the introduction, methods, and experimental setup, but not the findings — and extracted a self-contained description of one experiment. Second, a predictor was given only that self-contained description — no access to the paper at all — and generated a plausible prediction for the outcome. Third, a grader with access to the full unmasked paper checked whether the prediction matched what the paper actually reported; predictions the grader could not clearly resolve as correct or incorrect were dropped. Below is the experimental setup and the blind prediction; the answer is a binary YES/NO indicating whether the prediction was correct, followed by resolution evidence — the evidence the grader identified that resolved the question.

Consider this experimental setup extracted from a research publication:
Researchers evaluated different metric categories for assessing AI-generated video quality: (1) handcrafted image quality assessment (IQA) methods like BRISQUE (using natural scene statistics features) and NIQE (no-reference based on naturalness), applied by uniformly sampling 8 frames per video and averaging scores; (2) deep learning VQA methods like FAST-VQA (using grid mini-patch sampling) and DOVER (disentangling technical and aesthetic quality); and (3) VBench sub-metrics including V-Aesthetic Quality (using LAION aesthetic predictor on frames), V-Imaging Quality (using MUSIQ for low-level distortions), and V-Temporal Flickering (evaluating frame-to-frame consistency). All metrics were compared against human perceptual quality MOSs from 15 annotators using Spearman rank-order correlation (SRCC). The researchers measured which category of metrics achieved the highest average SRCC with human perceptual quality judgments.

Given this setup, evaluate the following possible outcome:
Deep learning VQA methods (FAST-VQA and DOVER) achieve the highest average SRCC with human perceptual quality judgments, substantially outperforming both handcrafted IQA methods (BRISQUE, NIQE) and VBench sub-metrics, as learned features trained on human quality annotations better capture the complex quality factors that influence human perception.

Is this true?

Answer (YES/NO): YES